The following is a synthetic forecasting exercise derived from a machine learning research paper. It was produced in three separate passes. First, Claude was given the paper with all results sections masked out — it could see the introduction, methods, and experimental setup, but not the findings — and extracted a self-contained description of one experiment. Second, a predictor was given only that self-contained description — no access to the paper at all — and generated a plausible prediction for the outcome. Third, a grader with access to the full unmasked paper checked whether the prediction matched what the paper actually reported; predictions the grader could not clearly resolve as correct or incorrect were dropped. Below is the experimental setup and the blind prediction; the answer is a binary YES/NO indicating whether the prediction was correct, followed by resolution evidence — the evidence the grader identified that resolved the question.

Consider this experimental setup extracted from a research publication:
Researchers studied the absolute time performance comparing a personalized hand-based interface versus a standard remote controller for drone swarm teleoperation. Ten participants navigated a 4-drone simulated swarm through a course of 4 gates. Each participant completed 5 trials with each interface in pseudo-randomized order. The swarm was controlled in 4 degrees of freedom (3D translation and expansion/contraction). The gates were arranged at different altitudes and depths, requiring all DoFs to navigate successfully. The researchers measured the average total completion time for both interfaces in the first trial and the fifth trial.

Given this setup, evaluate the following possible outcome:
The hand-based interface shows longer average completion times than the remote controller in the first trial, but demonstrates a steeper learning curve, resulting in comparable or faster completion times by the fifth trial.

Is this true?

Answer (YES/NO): NO